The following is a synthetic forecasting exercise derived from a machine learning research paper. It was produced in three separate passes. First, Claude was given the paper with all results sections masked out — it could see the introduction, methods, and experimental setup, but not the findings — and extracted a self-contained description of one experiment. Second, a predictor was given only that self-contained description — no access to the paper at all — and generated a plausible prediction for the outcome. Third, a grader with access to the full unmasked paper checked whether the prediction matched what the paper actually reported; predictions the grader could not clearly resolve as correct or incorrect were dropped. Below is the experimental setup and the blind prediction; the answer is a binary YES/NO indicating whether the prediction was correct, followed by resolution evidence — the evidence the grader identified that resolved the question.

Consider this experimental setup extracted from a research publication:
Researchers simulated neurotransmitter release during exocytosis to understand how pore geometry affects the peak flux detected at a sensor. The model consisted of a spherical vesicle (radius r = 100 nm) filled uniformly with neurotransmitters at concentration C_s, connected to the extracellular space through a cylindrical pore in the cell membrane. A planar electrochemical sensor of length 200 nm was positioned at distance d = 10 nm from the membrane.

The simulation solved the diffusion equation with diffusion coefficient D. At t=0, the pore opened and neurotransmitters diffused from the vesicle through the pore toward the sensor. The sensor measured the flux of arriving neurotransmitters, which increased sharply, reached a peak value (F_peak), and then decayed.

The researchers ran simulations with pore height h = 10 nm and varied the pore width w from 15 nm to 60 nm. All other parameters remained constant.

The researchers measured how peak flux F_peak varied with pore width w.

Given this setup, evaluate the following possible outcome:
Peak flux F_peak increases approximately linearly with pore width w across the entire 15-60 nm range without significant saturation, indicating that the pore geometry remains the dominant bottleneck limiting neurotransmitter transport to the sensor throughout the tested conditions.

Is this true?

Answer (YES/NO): NO